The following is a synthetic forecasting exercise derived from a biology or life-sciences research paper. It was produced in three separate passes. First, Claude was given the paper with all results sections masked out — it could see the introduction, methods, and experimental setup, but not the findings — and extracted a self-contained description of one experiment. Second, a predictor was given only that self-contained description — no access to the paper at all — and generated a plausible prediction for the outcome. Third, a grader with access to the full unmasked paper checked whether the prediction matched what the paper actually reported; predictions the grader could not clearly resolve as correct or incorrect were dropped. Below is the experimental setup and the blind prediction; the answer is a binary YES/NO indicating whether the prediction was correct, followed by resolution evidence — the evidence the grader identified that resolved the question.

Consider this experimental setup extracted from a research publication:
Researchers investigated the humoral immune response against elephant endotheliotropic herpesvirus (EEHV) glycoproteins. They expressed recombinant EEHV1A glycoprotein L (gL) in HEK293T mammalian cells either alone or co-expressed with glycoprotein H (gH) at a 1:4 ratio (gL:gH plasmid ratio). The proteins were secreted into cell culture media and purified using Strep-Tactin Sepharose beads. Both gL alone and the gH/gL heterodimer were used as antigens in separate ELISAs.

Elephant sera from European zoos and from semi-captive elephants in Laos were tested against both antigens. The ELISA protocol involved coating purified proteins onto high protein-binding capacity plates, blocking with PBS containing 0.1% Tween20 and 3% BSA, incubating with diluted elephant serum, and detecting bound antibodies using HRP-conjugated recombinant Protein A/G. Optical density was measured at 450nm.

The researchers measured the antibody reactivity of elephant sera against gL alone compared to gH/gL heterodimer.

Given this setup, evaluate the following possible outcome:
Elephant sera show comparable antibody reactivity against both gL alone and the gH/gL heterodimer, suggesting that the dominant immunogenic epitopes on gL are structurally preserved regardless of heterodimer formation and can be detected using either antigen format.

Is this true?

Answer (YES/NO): NO